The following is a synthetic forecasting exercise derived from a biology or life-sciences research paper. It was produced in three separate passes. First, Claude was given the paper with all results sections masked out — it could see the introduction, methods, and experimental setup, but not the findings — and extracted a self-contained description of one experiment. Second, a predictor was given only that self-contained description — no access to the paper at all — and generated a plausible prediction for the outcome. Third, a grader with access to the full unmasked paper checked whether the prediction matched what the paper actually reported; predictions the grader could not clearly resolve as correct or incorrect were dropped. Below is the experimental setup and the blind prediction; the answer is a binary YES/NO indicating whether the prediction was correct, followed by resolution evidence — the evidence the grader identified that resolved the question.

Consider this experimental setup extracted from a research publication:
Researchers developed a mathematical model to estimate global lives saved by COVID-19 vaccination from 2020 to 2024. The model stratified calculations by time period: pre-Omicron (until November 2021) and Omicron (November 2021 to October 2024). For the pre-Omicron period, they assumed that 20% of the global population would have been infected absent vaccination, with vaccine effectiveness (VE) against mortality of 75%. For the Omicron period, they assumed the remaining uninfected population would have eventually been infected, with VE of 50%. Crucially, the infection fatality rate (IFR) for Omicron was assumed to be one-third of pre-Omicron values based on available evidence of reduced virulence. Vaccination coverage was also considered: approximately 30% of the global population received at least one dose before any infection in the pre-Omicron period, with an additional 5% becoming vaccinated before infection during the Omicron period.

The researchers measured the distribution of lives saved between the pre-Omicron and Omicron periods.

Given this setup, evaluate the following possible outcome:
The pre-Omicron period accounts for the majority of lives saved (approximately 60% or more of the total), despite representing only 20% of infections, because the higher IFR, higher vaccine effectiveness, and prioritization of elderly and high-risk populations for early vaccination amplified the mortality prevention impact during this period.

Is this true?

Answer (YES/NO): NO